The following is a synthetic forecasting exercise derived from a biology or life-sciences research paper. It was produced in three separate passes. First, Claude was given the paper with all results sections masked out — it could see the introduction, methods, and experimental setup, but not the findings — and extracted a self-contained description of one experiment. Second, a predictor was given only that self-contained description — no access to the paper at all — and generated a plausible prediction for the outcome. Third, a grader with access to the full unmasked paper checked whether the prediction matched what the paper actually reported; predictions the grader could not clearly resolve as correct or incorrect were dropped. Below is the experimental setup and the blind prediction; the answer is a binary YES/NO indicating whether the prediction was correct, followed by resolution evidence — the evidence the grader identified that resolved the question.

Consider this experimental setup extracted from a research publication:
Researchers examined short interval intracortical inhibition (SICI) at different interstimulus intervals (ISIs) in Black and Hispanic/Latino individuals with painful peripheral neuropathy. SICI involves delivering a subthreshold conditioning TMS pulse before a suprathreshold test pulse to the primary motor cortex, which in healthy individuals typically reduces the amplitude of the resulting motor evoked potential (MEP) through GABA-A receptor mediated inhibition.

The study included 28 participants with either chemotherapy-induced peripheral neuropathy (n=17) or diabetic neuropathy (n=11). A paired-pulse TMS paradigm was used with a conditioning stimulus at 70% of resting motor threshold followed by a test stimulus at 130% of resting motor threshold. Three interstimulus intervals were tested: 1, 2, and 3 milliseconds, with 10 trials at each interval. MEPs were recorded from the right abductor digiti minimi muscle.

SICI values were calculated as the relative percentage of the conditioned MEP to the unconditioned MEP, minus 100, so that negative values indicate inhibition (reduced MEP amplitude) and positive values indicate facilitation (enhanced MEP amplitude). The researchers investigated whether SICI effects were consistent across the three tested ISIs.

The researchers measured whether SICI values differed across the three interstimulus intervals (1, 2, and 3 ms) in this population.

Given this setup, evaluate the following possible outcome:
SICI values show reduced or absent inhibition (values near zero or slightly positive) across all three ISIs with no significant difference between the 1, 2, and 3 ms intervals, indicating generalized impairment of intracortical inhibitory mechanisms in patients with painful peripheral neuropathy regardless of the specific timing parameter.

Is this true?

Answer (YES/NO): NO